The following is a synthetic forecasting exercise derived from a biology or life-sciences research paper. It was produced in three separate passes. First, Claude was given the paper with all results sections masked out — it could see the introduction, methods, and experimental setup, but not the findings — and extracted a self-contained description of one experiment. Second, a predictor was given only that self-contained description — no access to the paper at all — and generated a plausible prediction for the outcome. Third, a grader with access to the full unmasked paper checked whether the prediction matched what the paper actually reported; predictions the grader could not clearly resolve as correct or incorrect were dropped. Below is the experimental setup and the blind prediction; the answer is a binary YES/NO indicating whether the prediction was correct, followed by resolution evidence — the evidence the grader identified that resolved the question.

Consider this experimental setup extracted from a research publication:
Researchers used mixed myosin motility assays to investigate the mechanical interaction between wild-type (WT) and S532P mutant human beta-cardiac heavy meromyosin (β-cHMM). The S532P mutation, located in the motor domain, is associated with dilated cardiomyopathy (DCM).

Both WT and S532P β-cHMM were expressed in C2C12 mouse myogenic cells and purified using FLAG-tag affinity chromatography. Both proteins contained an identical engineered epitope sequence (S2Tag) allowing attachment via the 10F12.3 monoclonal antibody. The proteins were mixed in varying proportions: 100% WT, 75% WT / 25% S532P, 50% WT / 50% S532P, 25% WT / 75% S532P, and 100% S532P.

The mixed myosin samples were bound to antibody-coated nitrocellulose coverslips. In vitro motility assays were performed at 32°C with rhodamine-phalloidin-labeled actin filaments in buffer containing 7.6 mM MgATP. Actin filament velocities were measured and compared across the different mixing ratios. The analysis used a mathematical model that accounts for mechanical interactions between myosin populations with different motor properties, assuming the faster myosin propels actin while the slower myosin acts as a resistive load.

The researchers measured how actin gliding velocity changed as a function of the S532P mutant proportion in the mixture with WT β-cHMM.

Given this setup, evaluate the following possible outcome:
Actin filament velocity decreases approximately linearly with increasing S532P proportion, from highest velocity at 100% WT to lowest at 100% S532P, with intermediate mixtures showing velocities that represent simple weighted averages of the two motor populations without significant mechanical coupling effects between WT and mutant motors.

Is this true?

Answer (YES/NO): YES